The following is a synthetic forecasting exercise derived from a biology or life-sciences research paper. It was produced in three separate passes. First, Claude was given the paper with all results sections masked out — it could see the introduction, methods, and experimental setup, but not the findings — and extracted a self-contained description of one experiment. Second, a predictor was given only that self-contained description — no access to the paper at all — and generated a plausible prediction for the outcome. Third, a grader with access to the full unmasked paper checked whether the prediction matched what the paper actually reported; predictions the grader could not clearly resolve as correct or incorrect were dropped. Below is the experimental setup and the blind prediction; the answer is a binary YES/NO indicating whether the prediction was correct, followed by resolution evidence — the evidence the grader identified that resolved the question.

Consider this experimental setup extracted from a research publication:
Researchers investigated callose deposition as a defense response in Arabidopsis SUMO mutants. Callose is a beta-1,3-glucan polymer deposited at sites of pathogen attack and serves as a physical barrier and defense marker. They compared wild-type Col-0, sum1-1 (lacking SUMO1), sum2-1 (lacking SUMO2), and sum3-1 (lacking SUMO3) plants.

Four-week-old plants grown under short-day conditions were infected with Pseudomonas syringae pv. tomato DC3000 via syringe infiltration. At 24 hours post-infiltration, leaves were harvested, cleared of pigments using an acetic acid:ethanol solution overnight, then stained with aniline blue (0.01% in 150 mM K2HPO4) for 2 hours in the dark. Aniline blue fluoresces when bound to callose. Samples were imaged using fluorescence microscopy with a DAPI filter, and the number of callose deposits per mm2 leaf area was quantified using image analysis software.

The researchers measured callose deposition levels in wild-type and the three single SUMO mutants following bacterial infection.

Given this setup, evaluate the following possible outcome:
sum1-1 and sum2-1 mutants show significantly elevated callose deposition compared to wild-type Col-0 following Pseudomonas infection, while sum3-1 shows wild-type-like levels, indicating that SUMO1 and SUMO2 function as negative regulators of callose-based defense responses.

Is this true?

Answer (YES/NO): NO